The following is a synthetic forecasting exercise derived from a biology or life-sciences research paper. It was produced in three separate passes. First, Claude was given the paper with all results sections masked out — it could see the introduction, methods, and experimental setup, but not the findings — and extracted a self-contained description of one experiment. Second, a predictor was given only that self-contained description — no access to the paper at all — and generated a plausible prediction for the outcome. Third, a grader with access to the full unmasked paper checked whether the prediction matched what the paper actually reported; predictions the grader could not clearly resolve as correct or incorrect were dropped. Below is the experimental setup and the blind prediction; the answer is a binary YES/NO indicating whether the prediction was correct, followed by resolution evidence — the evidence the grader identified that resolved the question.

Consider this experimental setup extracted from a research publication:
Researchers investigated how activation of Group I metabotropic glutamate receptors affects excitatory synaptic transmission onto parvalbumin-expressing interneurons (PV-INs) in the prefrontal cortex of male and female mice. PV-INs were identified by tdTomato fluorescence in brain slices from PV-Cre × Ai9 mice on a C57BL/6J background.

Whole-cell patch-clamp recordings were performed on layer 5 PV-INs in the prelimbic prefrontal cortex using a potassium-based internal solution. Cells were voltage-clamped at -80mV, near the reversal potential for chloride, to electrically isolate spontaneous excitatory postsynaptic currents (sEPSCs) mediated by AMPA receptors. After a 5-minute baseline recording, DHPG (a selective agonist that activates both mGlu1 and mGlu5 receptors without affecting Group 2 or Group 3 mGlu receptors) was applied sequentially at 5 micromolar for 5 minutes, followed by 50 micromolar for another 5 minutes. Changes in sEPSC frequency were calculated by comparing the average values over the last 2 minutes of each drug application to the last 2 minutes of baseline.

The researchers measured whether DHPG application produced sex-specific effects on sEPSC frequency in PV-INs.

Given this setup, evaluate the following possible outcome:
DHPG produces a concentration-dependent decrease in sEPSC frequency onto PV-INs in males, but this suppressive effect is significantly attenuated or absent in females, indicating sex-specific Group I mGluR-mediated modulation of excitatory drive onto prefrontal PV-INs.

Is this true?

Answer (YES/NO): NO